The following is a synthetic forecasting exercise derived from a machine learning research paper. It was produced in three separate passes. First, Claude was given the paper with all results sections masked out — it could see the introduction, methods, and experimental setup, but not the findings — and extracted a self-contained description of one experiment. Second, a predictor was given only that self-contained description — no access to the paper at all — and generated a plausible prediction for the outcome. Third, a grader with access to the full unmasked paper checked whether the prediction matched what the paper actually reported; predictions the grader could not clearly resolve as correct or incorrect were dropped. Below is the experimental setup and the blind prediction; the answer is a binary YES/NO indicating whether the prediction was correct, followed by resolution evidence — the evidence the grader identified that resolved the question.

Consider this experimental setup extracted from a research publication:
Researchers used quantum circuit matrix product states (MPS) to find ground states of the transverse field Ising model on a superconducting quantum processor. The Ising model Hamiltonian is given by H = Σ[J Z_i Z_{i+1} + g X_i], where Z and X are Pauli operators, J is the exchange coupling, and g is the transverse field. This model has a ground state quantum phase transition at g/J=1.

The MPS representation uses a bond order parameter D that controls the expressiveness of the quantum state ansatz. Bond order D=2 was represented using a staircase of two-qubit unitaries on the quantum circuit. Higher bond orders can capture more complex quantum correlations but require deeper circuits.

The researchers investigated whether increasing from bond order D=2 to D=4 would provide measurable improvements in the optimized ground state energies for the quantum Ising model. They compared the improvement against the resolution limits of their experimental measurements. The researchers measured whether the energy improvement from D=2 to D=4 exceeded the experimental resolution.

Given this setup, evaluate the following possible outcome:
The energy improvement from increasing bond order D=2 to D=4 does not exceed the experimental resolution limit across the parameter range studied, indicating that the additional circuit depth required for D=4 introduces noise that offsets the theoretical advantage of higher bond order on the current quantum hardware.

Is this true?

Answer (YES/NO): NO